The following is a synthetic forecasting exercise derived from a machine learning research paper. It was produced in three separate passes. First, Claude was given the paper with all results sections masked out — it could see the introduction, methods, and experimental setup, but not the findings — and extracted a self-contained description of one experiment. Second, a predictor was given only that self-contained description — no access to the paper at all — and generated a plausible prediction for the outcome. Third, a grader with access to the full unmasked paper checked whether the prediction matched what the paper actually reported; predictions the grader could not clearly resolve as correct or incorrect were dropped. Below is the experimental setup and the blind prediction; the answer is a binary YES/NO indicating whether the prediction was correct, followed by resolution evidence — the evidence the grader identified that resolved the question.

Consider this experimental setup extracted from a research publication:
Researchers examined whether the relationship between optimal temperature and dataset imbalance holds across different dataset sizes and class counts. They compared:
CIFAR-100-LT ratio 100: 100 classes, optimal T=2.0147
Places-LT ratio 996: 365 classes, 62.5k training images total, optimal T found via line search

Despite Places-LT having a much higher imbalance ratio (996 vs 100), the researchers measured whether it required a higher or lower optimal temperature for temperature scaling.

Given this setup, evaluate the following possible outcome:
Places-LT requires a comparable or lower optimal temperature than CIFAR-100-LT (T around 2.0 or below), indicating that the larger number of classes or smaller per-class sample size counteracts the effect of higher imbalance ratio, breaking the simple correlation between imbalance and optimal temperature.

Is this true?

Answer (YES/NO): YES